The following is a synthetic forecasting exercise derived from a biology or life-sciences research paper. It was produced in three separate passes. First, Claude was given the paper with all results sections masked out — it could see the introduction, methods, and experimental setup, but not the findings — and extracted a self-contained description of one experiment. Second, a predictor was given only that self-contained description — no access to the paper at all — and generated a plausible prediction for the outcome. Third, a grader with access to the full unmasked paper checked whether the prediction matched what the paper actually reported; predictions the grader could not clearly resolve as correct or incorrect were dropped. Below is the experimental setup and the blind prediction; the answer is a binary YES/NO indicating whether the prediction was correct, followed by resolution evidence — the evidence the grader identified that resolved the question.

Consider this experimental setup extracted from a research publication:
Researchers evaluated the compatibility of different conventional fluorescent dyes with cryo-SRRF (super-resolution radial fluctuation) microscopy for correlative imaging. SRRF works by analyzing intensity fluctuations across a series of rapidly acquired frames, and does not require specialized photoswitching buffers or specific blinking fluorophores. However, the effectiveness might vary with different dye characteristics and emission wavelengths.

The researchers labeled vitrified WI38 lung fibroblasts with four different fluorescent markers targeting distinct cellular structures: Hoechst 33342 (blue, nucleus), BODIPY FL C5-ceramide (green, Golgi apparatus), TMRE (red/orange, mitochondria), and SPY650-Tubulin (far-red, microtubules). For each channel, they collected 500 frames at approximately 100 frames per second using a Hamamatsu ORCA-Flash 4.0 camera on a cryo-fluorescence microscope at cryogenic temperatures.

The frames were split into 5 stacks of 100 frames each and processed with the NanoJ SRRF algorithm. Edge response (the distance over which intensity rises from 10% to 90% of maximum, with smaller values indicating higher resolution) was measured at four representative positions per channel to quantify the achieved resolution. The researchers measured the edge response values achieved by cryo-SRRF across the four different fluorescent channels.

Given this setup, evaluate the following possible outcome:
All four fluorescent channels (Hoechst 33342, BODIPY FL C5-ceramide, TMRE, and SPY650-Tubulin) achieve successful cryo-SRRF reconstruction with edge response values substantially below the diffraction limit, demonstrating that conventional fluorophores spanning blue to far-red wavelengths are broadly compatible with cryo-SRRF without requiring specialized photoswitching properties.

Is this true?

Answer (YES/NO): YES